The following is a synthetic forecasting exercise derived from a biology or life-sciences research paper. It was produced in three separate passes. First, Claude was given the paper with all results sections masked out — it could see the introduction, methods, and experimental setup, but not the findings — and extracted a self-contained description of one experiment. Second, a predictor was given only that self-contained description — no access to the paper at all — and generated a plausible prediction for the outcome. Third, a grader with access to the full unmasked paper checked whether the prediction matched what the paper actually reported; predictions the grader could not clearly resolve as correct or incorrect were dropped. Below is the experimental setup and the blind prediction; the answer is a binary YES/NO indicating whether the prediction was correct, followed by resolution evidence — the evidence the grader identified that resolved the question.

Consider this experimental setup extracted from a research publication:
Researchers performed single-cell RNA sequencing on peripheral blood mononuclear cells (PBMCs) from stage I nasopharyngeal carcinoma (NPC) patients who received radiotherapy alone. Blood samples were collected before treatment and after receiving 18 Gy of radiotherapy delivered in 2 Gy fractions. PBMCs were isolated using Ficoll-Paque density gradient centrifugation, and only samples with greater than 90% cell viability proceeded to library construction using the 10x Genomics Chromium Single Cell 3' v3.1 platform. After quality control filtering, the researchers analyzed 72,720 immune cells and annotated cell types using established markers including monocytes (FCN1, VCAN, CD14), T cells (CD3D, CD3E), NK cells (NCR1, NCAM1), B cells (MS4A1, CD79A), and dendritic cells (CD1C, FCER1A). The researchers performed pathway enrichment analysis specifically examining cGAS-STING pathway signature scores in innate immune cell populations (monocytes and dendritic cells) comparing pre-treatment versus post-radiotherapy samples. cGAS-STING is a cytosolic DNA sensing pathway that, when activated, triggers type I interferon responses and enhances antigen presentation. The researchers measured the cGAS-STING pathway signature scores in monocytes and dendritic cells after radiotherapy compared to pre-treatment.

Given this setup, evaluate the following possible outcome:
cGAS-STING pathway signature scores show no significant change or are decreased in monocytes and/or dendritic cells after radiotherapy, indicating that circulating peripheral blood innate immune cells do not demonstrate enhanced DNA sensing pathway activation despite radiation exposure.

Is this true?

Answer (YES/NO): YES